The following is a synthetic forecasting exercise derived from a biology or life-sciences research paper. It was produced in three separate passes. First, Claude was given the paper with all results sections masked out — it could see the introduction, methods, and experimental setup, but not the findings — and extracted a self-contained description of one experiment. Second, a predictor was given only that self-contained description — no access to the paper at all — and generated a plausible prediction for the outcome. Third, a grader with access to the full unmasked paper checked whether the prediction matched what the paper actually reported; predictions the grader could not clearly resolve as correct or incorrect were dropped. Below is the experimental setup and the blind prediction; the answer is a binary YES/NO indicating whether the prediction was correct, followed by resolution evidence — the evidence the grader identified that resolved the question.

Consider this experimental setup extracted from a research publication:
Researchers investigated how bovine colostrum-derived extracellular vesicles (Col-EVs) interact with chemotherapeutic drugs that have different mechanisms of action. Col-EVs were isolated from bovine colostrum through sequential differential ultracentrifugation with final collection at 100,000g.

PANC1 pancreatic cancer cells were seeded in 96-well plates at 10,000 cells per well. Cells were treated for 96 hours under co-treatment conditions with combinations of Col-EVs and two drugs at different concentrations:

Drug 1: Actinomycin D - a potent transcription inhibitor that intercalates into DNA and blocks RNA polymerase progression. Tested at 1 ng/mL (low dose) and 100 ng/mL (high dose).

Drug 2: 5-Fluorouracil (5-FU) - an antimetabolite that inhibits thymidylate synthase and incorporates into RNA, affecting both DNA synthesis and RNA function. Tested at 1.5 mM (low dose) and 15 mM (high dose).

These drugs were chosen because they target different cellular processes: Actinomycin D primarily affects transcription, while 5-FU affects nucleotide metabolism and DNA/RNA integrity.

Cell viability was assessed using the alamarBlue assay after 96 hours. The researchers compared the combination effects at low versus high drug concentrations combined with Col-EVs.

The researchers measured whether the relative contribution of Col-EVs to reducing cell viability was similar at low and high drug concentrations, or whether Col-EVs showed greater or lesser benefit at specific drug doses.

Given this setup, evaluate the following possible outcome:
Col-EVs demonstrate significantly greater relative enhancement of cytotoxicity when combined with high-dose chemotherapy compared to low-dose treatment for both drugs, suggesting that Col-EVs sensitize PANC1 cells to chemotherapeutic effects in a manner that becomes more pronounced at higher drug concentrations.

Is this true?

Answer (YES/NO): NO